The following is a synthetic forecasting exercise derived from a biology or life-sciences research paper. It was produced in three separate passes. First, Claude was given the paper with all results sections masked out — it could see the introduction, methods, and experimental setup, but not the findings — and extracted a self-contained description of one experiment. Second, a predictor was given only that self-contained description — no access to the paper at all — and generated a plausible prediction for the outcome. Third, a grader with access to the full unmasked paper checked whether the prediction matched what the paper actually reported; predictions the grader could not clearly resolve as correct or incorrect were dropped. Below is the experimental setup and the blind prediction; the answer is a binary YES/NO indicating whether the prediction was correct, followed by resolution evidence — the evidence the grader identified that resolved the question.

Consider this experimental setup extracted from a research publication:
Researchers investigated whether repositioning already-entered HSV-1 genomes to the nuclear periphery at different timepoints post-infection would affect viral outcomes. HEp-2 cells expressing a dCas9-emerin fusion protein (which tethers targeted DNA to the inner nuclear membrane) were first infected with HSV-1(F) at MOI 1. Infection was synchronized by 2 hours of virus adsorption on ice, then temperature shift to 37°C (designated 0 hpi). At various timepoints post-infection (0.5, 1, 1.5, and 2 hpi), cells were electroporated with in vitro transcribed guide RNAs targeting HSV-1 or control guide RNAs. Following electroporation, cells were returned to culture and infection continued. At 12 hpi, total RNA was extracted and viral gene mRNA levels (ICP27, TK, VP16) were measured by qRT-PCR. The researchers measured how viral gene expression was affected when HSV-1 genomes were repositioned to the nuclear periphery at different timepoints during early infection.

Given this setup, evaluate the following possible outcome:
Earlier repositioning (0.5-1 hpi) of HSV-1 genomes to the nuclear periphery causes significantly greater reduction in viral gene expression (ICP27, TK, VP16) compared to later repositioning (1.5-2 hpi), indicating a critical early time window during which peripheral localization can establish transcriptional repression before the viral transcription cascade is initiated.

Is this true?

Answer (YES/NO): NO